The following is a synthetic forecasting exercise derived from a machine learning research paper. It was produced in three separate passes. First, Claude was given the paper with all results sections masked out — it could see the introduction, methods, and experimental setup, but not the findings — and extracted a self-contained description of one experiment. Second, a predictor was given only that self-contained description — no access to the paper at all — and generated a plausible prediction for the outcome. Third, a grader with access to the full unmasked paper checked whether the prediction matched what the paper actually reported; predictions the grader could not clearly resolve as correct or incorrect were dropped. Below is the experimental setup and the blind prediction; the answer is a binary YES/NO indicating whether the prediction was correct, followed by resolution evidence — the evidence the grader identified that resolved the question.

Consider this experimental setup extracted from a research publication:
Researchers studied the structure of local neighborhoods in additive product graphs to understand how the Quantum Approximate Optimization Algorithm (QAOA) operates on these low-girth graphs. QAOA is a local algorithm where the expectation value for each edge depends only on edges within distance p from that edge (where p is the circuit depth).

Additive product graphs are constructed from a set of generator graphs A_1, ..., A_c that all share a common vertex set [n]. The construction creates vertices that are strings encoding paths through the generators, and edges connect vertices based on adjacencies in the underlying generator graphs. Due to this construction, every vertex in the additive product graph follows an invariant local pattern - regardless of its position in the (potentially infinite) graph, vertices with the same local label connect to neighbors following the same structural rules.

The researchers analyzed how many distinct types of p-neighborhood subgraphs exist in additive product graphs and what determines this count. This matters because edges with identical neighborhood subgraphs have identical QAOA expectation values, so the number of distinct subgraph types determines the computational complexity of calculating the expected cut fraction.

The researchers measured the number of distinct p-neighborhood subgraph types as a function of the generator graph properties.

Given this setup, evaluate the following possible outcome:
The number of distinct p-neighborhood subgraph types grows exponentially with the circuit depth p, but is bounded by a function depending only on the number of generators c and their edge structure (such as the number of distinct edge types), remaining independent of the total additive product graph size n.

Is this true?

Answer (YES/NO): NO